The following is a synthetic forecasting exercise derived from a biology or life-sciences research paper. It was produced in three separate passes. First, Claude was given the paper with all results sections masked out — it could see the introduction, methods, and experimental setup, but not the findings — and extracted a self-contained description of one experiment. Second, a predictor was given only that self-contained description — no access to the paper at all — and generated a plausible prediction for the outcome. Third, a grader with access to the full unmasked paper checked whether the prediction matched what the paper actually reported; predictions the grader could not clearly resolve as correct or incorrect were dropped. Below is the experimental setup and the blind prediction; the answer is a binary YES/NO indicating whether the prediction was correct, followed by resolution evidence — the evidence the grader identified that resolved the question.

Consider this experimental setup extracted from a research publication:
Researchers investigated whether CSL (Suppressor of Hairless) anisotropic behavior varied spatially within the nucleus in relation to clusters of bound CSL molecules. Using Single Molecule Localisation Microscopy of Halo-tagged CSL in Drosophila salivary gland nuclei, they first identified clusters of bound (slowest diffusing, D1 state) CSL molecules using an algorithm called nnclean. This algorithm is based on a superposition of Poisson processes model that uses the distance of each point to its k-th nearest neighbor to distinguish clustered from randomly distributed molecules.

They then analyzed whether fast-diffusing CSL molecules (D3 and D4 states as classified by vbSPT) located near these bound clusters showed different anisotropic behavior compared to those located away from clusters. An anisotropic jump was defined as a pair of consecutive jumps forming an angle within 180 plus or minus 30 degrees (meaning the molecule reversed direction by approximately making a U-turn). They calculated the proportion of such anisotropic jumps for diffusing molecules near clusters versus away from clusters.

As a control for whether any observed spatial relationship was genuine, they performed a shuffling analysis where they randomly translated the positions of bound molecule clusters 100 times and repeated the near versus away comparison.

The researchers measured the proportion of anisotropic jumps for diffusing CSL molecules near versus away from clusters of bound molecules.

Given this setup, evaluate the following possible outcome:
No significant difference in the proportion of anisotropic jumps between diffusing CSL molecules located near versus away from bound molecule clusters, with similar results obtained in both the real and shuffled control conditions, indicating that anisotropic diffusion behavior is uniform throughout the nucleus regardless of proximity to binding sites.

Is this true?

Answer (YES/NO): NO